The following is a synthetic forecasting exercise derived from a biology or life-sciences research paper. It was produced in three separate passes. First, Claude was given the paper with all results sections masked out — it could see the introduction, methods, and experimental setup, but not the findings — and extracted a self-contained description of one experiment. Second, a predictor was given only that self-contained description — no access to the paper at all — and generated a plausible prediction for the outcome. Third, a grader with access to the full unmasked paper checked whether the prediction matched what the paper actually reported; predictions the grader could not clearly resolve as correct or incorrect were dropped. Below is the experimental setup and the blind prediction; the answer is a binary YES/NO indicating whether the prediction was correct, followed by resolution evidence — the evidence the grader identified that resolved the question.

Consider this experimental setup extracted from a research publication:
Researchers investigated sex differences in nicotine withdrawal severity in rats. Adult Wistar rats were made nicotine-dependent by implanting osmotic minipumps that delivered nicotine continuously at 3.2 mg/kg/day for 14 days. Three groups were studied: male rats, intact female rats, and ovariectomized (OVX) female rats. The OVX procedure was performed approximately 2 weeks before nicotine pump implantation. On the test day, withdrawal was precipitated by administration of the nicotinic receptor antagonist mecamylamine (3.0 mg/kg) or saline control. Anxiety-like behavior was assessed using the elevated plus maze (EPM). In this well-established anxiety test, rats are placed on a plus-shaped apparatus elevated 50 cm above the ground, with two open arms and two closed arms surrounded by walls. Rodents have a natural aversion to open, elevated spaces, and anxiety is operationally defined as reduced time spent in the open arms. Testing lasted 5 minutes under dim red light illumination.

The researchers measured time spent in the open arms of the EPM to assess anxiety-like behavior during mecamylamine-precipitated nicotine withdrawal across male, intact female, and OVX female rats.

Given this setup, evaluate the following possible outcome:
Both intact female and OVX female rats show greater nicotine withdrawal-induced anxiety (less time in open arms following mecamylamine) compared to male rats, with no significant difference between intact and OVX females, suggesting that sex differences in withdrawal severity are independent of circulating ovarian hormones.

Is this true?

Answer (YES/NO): NO